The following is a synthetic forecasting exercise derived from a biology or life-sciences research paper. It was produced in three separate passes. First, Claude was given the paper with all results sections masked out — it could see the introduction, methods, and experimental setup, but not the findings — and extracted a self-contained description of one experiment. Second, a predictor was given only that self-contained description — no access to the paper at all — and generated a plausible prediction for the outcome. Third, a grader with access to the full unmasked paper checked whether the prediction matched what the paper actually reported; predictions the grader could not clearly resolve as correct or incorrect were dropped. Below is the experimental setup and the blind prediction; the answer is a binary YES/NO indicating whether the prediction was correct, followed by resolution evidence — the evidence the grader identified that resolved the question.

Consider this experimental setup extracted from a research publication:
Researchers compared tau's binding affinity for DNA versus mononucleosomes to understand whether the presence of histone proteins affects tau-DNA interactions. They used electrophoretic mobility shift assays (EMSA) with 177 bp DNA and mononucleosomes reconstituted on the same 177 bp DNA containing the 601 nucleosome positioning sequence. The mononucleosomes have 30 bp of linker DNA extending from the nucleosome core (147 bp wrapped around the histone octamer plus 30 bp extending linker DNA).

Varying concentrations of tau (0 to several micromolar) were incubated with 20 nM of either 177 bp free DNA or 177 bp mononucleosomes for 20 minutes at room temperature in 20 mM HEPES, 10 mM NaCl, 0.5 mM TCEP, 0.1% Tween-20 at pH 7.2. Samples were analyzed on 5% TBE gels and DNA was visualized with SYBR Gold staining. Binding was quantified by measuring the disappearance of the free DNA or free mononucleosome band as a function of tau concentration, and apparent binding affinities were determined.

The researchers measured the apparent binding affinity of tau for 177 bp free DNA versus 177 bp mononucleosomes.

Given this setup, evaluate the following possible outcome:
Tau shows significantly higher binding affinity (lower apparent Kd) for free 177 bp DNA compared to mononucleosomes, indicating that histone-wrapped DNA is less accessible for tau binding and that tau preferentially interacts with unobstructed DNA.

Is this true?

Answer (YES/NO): NO